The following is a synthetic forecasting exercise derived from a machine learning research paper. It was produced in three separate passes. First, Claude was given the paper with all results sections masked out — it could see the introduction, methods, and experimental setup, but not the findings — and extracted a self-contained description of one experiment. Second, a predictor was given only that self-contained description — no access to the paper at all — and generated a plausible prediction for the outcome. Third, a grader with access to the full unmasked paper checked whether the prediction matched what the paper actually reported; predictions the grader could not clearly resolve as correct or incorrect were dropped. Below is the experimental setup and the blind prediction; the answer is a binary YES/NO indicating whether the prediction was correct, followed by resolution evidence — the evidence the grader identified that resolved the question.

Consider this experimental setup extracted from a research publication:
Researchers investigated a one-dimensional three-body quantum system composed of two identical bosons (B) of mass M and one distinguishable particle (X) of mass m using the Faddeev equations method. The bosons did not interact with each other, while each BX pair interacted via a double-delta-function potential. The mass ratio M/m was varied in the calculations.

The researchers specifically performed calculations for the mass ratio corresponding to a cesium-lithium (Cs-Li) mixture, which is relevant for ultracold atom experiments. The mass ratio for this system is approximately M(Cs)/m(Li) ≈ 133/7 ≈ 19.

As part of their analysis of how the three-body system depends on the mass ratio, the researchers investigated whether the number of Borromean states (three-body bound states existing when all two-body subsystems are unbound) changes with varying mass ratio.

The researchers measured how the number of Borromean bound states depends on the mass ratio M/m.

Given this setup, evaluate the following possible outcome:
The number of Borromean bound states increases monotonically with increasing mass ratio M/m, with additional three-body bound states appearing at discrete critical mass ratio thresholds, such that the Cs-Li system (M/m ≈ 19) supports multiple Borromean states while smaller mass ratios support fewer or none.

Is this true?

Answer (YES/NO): NO